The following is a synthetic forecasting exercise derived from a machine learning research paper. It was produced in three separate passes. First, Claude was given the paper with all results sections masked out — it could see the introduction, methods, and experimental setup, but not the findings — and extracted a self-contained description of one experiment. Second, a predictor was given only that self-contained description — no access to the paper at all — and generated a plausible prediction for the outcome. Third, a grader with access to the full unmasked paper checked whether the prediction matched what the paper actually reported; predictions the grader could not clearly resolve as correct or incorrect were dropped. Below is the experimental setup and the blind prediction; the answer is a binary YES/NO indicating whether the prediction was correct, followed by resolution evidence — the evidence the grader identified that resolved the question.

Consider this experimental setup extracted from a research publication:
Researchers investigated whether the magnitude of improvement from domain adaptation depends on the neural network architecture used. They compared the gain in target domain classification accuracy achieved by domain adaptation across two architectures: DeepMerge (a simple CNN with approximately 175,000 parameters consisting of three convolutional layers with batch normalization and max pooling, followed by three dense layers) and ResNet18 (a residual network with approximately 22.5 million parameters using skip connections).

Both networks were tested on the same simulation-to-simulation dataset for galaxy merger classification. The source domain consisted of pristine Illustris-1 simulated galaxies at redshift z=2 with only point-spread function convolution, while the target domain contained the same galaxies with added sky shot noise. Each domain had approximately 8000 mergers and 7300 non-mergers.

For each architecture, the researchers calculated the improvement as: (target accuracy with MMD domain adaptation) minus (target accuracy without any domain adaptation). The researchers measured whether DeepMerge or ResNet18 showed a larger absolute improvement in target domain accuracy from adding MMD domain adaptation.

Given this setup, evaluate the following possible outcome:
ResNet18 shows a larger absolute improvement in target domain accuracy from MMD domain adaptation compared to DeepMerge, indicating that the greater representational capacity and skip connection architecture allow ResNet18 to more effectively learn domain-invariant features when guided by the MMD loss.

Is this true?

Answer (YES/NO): NO